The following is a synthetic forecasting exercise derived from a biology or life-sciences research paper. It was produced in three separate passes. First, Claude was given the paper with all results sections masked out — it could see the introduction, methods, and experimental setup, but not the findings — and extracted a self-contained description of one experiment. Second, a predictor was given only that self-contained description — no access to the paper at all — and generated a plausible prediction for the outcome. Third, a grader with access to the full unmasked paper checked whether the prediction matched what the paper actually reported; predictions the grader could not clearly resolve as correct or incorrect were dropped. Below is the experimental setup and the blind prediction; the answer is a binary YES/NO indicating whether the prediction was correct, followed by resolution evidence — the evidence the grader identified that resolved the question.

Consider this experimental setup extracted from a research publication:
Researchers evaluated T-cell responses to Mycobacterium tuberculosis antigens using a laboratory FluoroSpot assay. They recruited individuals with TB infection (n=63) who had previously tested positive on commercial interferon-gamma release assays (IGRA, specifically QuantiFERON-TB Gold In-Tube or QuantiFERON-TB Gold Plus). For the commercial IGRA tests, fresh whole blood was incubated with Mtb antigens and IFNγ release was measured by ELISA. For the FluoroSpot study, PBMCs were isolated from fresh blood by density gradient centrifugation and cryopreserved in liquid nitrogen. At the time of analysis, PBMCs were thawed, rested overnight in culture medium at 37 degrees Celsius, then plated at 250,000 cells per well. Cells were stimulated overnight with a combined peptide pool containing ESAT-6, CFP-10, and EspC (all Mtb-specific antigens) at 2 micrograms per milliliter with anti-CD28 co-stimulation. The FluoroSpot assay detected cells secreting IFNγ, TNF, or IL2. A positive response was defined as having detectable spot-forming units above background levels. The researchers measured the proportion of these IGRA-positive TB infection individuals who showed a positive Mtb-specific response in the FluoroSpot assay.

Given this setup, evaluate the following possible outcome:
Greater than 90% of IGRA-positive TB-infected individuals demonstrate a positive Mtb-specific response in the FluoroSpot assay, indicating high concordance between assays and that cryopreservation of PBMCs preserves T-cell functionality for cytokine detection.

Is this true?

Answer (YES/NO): NO